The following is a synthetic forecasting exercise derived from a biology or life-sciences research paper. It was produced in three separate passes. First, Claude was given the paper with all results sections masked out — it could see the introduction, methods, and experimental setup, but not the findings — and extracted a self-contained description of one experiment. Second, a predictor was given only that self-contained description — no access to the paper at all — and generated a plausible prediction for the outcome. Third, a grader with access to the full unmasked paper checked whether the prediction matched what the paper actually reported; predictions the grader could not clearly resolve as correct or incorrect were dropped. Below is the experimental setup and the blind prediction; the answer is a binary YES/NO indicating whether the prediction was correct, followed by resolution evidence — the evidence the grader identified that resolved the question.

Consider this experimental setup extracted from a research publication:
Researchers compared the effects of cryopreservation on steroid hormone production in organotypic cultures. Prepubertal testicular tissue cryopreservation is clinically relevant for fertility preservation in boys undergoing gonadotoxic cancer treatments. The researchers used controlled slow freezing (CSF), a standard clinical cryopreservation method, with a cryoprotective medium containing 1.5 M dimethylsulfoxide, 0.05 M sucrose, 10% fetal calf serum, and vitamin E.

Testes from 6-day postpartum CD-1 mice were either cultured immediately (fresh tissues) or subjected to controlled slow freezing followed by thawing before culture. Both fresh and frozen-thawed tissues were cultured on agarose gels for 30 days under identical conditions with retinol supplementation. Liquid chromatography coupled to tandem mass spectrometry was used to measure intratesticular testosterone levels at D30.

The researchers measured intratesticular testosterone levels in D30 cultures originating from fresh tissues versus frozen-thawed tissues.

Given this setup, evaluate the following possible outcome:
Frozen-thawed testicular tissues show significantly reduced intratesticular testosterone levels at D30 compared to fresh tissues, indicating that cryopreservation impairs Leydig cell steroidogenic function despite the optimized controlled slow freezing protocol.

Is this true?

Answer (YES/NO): NO